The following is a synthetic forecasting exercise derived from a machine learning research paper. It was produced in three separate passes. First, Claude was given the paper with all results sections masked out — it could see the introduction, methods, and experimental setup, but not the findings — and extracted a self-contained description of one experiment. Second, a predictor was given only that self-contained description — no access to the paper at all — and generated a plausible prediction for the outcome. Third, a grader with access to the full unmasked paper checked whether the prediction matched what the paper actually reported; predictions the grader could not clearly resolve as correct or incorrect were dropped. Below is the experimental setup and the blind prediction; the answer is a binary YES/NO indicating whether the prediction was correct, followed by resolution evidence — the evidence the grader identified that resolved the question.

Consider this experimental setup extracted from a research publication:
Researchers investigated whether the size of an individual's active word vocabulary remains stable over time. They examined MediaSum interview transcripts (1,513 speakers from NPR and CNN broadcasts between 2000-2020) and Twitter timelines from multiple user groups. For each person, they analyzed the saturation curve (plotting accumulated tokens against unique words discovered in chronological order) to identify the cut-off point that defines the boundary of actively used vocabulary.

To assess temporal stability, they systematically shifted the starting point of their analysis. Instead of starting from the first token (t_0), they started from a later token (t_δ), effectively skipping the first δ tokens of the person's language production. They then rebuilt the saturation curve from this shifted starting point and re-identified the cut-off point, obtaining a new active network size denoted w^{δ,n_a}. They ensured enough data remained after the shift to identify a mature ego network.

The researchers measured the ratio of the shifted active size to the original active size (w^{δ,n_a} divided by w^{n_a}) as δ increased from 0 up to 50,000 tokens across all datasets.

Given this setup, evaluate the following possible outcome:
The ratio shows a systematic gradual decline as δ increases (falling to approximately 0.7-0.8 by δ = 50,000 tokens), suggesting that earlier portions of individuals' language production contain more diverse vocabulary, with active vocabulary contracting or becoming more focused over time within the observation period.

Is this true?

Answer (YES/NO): NO